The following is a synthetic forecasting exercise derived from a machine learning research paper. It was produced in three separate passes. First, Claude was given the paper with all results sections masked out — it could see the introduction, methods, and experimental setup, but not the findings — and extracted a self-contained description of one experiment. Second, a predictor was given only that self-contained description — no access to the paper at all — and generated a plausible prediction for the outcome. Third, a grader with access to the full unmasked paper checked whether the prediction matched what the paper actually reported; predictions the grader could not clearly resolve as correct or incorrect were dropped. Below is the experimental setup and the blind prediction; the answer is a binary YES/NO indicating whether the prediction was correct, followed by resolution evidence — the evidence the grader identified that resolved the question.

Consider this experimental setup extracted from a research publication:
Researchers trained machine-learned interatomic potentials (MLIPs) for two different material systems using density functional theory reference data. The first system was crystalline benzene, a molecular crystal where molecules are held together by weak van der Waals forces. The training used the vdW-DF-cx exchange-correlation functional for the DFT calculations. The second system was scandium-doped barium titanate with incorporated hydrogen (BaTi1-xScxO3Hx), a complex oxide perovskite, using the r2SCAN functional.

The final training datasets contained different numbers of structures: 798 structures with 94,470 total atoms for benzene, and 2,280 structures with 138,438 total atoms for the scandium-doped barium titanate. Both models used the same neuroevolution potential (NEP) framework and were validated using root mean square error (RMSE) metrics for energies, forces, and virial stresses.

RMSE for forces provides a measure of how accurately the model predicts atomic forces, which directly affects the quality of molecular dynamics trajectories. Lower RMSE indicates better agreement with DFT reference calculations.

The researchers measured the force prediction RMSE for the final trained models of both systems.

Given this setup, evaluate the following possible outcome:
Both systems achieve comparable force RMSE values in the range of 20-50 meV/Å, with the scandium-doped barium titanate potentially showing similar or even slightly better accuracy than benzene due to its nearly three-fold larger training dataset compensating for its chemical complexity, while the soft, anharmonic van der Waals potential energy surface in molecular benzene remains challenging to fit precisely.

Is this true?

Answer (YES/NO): NO